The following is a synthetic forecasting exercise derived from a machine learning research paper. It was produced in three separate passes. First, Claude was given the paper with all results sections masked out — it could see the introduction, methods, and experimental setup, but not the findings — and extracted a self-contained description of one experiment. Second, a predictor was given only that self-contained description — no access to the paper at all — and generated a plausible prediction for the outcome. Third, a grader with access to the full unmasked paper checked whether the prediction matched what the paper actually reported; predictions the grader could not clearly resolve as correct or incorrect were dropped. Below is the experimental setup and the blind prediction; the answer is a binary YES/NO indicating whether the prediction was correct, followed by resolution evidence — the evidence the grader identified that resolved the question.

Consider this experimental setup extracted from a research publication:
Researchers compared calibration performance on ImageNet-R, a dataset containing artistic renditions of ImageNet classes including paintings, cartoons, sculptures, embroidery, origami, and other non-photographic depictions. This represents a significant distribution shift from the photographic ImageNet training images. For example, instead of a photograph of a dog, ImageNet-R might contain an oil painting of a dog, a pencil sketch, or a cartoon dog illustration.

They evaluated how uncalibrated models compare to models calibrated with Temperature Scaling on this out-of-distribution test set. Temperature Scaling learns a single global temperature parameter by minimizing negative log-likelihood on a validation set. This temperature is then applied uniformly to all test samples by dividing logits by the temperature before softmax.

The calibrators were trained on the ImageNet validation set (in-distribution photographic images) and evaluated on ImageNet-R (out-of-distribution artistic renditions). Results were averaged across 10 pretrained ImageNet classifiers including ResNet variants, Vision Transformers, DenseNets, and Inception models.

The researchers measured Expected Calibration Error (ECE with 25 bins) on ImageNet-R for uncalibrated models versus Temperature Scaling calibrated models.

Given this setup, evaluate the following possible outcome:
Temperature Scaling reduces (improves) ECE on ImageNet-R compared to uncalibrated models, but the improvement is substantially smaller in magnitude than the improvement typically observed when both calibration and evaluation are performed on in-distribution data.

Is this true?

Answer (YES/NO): NO